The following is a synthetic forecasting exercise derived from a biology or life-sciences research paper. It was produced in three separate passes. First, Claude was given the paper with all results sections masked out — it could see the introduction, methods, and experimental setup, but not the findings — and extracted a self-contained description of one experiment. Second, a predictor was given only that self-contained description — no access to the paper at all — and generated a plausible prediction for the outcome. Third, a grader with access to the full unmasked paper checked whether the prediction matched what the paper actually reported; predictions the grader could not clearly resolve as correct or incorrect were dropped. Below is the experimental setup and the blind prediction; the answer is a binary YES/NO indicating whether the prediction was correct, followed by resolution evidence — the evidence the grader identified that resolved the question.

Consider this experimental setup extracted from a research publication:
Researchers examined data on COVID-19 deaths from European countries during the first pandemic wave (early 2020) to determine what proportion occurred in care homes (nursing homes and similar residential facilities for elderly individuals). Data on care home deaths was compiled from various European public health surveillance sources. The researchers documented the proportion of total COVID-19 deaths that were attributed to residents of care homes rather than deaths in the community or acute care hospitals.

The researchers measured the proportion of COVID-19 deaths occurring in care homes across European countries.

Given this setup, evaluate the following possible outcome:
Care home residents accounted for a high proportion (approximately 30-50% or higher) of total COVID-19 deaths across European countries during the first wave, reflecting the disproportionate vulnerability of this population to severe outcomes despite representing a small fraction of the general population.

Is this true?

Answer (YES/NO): YES